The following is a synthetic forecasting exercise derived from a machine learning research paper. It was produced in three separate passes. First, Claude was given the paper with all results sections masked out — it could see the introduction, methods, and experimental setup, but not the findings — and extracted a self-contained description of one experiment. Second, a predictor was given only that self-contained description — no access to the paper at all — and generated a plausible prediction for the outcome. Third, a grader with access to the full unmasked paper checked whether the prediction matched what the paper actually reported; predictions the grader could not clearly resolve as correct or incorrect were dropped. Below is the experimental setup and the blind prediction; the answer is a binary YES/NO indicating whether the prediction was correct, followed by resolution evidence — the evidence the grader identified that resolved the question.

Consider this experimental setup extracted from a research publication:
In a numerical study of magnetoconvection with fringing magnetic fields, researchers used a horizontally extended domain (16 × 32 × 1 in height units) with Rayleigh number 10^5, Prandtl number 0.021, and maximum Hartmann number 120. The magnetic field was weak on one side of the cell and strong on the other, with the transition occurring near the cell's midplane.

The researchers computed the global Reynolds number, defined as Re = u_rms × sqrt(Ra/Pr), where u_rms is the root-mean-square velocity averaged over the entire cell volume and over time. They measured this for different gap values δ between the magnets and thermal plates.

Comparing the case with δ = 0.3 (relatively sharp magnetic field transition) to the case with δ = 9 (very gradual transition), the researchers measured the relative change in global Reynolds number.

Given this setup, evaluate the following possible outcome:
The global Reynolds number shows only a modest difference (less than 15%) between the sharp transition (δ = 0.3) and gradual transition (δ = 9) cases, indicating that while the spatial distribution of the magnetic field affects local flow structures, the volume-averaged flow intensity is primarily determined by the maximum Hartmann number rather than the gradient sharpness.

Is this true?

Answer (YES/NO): NO